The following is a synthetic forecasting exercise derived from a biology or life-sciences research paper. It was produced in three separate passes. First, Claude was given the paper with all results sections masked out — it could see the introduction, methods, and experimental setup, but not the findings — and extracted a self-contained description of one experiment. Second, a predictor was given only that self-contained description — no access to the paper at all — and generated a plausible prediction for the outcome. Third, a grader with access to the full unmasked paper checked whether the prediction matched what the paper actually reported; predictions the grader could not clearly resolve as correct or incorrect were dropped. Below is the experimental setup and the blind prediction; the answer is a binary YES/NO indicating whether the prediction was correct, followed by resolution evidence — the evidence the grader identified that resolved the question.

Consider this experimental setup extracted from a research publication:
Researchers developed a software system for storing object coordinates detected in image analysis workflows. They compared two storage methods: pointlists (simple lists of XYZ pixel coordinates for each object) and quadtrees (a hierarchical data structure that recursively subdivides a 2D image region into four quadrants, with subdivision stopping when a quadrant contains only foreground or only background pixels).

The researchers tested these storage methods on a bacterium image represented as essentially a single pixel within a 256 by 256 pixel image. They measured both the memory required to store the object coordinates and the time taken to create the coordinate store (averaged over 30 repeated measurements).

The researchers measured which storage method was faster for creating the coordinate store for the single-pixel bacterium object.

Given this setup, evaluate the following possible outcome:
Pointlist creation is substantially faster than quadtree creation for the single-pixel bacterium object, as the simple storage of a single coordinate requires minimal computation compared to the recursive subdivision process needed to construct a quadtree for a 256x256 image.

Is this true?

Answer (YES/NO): YES